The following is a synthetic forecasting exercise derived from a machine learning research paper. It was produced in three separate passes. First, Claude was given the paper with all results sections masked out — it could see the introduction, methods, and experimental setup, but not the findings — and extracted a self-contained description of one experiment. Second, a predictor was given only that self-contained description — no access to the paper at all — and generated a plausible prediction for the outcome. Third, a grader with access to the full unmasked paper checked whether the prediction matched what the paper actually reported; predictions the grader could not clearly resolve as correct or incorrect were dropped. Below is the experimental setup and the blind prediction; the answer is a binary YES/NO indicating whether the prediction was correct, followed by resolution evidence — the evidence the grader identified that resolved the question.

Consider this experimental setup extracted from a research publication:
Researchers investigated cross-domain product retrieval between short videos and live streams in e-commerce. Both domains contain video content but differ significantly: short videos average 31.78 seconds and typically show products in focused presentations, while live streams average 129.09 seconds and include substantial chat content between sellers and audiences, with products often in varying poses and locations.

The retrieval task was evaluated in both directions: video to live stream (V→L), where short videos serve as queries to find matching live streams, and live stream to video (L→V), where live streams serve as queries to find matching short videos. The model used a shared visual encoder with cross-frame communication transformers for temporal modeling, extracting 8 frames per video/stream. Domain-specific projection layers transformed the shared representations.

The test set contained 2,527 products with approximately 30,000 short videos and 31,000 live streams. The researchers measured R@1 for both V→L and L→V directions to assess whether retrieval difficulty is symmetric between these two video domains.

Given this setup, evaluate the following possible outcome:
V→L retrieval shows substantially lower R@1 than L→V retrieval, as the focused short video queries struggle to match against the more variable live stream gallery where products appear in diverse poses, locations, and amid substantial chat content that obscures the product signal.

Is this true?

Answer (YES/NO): NO